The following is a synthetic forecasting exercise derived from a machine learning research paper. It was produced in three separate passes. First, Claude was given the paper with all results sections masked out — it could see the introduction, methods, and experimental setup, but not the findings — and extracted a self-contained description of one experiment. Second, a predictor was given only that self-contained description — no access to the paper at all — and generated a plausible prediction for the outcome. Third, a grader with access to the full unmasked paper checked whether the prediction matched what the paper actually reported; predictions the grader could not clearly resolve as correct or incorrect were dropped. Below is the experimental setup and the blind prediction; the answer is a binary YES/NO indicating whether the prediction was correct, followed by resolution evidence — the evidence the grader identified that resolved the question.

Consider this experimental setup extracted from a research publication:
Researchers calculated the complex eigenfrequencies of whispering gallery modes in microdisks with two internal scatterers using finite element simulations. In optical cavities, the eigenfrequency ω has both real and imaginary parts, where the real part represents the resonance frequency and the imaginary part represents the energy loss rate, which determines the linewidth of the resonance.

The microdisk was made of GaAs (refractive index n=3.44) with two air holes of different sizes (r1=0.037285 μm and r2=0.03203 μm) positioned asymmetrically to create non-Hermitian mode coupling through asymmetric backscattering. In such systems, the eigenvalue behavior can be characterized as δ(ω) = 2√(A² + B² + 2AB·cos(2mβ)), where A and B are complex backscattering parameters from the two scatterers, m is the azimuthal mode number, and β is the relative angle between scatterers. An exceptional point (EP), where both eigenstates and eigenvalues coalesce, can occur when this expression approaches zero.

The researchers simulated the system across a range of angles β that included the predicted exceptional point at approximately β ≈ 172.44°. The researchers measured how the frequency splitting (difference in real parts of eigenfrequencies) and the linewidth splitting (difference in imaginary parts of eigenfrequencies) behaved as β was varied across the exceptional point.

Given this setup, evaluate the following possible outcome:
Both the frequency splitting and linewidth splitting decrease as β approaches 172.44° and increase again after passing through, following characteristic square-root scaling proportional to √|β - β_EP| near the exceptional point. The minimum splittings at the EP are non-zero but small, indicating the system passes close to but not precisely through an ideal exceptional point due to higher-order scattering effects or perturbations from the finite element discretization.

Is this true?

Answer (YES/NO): NO